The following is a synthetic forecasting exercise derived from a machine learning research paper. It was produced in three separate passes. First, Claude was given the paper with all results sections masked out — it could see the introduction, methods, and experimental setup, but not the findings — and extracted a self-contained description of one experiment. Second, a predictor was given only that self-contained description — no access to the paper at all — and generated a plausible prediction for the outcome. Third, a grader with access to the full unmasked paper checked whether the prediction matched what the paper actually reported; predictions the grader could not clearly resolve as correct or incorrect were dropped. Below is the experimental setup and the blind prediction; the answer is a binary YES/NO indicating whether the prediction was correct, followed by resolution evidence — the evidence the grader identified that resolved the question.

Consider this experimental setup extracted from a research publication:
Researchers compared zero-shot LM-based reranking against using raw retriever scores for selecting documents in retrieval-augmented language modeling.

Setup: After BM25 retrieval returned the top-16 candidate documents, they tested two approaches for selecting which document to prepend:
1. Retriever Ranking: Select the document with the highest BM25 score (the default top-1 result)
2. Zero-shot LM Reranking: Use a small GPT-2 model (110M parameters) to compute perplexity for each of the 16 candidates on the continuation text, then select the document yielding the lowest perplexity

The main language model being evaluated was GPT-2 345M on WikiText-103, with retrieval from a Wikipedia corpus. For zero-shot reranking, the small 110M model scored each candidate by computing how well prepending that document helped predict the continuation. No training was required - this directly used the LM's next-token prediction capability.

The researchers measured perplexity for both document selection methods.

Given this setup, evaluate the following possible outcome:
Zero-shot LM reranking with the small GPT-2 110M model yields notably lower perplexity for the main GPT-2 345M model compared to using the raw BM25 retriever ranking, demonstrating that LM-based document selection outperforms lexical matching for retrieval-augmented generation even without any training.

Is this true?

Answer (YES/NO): YES